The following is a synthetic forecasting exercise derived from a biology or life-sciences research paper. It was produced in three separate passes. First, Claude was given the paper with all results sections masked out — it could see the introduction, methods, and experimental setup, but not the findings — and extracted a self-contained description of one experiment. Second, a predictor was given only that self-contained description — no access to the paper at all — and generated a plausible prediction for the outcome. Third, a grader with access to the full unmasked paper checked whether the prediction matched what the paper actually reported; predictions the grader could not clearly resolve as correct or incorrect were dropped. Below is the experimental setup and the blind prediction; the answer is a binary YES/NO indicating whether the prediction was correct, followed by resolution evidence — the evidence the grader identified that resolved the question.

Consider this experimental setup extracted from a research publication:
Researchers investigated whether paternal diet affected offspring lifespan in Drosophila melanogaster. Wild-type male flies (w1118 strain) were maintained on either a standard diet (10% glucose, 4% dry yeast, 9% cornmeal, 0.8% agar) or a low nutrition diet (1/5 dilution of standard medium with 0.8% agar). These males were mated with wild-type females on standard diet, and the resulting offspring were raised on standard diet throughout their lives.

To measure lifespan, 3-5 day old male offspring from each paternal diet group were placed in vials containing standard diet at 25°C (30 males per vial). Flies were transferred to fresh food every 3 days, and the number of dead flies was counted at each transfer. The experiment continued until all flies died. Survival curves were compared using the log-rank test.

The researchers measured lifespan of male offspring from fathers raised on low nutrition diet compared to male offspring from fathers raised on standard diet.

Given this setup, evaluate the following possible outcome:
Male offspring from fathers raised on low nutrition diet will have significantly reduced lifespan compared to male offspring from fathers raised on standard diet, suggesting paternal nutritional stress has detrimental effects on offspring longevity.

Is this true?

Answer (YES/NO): YES